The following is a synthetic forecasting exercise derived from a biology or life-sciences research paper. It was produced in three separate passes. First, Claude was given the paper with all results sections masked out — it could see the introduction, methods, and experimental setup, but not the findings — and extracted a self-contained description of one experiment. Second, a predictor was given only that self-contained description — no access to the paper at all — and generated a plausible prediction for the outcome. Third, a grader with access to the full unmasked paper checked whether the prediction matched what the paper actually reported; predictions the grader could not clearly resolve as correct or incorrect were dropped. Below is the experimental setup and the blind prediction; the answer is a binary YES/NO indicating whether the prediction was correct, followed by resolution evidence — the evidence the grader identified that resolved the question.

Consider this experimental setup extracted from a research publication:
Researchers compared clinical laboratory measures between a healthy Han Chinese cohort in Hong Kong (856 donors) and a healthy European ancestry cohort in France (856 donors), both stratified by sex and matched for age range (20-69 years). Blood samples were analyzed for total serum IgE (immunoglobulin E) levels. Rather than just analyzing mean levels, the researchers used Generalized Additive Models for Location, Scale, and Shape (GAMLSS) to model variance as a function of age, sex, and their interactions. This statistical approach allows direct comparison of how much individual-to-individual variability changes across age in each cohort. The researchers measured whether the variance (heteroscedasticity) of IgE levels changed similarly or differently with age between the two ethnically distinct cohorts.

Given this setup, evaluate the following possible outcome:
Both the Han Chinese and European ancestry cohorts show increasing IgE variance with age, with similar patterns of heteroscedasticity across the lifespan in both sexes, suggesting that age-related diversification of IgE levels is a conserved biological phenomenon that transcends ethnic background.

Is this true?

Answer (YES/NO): NO